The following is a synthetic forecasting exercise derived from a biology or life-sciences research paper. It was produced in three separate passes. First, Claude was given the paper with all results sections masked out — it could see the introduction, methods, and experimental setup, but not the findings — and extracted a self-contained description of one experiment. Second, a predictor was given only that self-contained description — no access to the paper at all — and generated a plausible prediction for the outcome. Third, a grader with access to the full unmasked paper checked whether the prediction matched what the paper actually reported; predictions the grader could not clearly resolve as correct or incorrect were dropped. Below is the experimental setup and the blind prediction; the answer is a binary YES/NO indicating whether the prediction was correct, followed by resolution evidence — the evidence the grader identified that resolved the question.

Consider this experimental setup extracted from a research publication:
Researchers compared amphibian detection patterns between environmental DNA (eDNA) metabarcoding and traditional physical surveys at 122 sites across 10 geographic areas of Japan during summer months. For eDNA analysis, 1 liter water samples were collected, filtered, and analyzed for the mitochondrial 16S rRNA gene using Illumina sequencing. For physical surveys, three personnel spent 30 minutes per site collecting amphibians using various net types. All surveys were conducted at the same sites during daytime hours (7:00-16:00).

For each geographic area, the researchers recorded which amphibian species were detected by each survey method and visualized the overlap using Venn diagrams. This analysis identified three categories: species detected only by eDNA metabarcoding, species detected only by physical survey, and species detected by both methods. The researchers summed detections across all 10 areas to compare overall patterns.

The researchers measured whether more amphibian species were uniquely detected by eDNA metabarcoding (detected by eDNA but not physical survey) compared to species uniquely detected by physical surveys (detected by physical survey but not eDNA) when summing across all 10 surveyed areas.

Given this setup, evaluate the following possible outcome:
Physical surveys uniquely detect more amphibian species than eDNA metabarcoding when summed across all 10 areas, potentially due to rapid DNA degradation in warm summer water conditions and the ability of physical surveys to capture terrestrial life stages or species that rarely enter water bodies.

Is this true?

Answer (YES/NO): NO